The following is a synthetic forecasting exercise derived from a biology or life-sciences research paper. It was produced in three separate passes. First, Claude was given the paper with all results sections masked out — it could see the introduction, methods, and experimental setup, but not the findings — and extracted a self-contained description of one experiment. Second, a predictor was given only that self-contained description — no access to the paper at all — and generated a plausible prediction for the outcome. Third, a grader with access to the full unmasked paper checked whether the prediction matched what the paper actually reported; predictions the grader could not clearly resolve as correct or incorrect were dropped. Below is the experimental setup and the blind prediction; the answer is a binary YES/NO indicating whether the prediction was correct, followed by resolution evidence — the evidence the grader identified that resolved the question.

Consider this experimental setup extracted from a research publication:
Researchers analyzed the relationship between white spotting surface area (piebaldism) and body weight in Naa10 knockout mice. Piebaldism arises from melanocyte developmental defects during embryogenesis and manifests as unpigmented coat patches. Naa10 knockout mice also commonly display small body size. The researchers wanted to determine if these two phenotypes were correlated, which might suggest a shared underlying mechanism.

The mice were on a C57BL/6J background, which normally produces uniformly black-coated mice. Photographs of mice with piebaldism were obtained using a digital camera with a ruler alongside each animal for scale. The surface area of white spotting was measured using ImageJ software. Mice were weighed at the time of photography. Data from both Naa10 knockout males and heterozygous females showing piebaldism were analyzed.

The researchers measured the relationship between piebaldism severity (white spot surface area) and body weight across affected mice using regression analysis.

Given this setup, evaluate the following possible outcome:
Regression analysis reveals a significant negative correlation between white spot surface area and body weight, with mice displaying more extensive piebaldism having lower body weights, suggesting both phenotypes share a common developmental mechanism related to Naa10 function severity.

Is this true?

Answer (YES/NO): NO